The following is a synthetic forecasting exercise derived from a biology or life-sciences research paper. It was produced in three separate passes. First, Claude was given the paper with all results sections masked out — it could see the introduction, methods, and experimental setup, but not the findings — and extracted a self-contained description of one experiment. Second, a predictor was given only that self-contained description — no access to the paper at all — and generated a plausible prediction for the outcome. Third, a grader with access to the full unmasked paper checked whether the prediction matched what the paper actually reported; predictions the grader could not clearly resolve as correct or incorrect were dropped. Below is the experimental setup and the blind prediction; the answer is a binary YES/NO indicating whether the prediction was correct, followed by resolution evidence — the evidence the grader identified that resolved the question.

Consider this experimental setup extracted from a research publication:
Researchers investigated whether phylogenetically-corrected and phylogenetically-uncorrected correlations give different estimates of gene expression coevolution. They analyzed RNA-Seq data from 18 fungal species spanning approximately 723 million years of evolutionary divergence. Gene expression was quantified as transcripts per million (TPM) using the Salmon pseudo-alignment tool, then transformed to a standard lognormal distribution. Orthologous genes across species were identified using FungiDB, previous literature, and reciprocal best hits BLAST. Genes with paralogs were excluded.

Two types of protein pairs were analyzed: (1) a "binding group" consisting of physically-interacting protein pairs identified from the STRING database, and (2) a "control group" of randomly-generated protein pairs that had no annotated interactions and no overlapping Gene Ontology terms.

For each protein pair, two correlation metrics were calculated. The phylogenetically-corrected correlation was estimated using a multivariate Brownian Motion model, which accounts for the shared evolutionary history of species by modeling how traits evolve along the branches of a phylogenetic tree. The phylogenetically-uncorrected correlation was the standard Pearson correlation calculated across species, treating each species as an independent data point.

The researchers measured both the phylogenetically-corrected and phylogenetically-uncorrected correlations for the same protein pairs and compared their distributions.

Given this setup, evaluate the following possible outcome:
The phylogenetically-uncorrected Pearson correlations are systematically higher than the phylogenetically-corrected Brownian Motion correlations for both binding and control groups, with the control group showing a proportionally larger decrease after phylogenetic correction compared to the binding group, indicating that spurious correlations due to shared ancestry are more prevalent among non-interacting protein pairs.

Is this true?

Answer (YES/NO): YES